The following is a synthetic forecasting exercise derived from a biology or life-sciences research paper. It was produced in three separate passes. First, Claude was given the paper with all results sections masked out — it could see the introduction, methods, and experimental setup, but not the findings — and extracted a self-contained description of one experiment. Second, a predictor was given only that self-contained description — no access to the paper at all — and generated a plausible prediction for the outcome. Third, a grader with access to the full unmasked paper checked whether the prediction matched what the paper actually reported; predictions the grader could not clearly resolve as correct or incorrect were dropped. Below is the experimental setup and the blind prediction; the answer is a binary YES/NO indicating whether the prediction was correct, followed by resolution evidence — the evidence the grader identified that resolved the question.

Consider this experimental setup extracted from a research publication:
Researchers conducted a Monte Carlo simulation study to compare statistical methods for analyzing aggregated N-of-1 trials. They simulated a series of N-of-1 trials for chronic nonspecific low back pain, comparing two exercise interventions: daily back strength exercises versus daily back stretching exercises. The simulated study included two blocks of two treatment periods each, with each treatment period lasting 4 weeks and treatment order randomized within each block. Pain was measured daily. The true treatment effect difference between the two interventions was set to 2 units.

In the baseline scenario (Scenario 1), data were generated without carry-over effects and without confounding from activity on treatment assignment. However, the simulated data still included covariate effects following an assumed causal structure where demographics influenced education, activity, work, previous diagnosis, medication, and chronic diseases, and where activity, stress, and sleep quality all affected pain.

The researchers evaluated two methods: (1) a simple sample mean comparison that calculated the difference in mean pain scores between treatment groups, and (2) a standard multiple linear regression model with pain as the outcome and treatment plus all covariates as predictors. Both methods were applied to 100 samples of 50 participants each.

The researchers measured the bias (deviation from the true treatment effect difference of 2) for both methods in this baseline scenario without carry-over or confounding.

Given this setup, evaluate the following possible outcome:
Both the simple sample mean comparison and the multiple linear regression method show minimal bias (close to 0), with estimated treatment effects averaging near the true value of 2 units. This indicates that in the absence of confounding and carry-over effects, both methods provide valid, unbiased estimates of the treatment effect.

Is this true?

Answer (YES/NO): YES